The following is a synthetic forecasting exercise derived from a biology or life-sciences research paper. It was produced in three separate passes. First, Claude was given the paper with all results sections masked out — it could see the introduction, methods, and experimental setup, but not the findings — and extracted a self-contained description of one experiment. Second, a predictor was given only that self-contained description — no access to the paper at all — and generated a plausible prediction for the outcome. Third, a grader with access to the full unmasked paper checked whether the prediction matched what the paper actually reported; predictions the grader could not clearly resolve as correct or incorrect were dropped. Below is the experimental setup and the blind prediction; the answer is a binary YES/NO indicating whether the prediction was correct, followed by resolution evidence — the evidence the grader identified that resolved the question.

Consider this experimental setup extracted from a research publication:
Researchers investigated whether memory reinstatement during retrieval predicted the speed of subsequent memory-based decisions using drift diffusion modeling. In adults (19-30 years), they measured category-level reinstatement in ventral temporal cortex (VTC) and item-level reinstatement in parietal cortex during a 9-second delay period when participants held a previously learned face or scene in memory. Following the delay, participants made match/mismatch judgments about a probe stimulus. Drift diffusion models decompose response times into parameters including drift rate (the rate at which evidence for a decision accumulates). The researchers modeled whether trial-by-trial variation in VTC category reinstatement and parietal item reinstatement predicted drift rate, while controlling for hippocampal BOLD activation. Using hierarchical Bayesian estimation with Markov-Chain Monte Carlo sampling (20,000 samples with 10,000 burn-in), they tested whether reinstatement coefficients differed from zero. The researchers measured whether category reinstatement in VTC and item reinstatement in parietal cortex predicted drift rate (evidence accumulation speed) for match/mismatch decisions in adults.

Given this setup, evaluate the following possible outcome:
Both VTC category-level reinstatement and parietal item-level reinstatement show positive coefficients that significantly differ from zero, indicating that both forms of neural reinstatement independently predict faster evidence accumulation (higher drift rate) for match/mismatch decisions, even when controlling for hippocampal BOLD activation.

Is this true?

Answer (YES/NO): NO